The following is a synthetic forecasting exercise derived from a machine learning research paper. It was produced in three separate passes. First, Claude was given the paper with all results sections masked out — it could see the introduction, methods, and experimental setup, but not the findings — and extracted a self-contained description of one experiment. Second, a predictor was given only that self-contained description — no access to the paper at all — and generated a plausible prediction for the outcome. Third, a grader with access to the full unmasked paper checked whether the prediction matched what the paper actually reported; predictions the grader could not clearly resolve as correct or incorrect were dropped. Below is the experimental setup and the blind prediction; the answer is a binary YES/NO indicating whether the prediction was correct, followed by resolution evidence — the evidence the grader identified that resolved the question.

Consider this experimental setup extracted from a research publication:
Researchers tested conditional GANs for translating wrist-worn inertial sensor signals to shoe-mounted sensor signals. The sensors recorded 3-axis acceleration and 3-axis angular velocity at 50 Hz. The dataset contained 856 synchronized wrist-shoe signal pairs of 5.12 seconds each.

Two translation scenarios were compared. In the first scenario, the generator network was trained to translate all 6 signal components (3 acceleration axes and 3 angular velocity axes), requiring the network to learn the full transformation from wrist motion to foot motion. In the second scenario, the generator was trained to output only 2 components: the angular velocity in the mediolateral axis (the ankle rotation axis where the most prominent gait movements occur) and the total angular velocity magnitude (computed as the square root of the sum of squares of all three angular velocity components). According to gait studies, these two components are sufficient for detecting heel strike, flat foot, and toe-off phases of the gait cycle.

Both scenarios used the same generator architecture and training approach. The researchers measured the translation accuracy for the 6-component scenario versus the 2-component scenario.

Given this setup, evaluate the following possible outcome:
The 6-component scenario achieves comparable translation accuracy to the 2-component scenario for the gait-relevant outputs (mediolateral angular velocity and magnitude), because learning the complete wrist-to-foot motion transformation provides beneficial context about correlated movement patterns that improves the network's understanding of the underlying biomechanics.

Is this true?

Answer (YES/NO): YES